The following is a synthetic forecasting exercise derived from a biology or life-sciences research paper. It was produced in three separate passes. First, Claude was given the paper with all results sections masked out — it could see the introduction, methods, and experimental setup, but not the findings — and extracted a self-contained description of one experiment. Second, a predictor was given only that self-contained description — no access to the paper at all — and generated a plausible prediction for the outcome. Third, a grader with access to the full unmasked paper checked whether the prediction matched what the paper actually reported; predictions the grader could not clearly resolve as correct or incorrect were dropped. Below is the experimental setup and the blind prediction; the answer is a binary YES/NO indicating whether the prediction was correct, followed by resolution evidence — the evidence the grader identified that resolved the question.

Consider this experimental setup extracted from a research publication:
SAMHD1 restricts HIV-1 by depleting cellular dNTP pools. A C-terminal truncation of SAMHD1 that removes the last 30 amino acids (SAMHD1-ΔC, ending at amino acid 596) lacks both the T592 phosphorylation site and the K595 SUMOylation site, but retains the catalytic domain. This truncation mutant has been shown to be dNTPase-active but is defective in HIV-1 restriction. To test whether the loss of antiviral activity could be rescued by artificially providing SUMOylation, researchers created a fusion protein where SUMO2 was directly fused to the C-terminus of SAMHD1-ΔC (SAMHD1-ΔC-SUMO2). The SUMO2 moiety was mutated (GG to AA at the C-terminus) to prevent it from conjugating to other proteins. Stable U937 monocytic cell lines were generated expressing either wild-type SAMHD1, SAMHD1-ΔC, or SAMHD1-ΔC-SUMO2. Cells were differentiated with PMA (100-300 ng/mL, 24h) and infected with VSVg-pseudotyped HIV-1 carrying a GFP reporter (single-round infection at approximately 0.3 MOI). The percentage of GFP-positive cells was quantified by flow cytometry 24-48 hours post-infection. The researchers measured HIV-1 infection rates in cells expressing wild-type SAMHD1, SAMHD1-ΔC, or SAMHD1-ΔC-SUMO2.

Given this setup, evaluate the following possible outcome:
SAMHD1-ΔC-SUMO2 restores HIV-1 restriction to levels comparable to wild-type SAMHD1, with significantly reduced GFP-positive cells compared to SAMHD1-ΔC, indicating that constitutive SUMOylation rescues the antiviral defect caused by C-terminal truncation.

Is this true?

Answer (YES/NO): YES